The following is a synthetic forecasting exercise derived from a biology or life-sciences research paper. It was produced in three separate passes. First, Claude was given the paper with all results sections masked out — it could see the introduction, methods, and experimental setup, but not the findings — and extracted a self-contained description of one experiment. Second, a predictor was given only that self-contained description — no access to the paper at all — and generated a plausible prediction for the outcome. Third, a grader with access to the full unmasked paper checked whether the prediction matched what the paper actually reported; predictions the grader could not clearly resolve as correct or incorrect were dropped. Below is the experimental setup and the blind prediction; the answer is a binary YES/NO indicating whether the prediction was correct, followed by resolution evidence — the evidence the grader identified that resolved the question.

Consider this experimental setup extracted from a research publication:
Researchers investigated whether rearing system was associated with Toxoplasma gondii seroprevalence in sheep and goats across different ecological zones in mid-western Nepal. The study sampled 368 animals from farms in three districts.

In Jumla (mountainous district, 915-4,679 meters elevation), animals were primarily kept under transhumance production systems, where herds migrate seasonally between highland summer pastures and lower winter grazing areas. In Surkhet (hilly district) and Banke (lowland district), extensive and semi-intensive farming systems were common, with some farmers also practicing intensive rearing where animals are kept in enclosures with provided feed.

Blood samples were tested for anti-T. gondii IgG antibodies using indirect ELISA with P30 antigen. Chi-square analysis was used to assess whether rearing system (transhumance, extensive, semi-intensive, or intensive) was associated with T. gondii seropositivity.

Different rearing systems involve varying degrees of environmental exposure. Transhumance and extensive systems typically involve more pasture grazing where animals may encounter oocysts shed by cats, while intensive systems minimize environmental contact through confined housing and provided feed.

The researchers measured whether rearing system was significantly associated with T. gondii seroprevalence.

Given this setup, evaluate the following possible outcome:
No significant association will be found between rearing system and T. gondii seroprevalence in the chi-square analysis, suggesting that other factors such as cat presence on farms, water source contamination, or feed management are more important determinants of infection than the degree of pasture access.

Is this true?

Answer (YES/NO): NO